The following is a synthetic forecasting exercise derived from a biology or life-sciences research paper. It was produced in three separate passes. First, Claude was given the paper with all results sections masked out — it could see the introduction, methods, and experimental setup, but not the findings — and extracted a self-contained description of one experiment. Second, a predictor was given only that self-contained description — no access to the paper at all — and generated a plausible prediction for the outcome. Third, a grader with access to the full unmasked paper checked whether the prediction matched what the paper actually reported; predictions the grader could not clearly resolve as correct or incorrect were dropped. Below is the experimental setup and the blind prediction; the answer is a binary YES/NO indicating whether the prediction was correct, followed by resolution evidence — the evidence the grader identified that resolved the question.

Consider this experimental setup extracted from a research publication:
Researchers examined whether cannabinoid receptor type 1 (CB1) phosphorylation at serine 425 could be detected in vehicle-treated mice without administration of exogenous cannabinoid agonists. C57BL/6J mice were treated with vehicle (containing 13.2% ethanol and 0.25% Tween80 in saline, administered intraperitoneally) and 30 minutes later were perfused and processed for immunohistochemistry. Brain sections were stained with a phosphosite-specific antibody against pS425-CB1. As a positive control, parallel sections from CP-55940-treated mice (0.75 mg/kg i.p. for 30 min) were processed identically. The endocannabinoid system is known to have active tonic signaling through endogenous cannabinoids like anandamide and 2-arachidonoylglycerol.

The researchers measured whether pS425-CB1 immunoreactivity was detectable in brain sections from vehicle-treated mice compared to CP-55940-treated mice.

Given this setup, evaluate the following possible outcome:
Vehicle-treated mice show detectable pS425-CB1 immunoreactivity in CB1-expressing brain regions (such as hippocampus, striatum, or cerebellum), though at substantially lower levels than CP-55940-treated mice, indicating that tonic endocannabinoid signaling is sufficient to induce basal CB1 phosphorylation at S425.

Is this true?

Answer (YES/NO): YES